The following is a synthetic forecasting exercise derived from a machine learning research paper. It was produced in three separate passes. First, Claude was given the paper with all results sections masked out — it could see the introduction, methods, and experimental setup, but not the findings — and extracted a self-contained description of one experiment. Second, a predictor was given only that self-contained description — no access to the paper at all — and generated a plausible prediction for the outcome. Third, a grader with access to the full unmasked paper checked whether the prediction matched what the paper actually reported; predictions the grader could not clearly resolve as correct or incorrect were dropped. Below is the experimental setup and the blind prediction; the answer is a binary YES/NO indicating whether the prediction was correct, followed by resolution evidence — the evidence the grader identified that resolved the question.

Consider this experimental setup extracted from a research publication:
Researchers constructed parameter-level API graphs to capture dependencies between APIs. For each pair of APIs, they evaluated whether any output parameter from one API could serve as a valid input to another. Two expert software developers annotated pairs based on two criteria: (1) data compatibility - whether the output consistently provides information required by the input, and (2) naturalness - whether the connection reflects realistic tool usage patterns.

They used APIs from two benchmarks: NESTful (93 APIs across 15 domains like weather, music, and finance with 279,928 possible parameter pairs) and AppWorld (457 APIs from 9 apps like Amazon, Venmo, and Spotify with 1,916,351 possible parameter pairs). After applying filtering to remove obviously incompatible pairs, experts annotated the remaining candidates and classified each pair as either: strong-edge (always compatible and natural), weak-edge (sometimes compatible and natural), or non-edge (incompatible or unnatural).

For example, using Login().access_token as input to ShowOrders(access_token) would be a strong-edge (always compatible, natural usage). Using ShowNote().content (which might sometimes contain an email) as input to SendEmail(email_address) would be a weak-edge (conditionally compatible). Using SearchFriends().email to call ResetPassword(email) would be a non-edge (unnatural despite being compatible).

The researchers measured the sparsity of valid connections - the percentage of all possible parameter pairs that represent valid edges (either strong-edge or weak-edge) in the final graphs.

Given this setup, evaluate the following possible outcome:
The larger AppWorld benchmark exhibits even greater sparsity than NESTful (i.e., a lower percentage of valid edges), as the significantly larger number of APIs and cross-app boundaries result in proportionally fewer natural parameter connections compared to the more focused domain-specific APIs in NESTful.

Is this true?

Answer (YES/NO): NO